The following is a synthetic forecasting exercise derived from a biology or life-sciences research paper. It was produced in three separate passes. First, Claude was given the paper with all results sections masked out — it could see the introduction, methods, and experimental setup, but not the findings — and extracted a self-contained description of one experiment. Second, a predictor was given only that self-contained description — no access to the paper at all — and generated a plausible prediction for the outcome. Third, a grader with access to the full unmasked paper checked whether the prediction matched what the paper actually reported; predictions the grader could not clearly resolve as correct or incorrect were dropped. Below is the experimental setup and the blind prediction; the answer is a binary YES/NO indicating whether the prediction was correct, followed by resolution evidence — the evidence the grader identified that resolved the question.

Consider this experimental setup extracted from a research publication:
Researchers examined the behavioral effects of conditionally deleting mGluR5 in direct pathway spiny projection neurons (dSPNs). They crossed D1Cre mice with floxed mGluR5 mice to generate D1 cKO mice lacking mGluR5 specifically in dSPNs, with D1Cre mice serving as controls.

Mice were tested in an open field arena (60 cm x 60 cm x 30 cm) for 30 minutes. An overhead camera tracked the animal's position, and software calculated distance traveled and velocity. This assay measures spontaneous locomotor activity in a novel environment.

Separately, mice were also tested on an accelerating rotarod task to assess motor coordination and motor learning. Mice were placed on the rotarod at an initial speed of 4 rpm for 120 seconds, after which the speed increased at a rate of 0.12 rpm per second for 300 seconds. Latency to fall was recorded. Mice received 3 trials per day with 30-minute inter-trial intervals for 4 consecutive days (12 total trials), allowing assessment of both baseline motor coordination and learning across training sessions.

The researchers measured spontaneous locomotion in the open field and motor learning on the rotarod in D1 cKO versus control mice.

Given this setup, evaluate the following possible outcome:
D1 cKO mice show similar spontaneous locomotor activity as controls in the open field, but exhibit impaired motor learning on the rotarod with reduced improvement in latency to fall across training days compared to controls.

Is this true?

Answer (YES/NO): NO